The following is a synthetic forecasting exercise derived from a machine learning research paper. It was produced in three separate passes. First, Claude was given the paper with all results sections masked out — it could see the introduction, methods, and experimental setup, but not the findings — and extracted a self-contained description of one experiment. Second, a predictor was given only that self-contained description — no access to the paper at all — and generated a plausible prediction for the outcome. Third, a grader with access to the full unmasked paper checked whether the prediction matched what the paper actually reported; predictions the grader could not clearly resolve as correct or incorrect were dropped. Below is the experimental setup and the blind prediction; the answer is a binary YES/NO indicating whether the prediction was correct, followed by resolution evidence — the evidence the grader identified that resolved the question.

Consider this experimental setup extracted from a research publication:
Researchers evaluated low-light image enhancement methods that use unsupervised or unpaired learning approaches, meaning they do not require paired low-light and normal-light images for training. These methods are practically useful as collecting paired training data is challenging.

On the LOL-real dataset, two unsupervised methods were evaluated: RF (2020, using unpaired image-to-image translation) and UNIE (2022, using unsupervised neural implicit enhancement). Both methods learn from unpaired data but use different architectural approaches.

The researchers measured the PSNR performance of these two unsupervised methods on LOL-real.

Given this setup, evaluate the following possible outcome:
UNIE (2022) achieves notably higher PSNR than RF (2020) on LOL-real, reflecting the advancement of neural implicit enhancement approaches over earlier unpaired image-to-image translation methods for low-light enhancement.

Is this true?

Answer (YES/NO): YES